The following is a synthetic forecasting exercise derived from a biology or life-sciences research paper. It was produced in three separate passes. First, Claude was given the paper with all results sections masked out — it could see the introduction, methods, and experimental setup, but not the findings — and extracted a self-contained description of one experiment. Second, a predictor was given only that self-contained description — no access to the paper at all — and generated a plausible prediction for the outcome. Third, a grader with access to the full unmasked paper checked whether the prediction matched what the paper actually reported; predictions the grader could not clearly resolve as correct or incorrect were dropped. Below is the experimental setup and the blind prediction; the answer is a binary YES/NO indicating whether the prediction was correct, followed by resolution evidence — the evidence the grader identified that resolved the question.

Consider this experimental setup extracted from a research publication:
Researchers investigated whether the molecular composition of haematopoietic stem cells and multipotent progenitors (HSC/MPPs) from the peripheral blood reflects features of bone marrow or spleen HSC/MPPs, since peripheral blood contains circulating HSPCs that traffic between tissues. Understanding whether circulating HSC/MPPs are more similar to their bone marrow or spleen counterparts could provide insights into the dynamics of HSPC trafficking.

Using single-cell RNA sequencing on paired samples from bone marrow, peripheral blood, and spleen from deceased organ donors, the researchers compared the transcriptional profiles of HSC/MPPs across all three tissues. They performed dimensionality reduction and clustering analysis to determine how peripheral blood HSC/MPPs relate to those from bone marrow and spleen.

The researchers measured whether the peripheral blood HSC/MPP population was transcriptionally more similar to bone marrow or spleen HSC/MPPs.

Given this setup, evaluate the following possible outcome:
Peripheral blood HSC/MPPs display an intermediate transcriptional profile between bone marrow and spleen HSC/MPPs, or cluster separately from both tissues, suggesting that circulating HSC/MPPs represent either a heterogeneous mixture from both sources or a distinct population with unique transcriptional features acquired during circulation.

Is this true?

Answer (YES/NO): NO